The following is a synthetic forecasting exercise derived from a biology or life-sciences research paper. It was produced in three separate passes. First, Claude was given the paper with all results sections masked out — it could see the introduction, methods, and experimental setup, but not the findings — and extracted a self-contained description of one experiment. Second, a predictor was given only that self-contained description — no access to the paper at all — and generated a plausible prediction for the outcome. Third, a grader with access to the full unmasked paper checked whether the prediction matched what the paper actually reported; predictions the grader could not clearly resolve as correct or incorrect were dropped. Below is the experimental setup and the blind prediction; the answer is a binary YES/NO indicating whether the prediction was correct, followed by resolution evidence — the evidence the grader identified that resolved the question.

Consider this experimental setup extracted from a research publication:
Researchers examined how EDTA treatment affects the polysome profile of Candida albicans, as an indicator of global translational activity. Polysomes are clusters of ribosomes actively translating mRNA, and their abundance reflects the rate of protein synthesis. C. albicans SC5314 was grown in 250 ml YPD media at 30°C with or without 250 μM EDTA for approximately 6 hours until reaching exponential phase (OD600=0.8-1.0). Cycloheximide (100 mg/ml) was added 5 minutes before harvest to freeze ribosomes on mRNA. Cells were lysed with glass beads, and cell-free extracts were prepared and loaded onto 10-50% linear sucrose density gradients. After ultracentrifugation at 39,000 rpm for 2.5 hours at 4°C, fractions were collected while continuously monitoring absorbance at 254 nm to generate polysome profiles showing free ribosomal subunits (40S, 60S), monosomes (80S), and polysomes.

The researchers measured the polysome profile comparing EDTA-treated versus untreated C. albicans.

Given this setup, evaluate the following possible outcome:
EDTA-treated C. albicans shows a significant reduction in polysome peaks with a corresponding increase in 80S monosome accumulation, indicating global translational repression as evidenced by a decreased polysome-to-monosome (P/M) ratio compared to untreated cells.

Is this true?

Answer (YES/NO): NO